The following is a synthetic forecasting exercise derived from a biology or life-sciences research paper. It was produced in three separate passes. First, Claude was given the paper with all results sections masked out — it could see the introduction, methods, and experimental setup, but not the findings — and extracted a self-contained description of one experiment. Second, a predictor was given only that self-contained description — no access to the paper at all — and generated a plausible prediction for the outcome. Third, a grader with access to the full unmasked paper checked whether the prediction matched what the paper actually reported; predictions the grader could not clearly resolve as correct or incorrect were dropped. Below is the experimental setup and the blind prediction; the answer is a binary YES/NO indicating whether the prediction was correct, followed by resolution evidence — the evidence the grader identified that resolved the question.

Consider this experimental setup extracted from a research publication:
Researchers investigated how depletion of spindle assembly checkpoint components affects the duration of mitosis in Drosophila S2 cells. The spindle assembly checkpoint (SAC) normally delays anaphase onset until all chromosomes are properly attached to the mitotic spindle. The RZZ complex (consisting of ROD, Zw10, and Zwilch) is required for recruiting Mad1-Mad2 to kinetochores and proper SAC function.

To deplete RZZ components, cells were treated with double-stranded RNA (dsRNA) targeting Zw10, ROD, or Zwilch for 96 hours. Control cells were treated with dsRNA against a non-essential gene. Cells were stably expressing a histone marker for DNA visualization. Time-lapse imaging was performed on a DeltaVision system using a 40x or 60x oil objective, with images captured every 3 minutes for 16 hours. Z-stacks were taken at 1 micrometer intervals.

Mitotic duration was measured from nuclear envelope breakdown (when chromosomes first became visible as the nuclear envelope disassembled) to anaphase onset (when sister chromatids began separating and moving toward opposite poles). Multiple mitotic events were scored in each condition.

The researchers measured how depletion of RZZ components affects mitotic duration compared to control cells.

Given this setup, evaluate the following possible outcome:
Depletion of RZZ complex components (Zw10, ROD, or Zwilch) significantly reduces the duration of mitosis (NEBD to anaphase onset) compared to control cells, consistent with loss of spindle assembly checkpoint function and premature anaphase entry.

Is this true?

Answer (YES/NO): YES